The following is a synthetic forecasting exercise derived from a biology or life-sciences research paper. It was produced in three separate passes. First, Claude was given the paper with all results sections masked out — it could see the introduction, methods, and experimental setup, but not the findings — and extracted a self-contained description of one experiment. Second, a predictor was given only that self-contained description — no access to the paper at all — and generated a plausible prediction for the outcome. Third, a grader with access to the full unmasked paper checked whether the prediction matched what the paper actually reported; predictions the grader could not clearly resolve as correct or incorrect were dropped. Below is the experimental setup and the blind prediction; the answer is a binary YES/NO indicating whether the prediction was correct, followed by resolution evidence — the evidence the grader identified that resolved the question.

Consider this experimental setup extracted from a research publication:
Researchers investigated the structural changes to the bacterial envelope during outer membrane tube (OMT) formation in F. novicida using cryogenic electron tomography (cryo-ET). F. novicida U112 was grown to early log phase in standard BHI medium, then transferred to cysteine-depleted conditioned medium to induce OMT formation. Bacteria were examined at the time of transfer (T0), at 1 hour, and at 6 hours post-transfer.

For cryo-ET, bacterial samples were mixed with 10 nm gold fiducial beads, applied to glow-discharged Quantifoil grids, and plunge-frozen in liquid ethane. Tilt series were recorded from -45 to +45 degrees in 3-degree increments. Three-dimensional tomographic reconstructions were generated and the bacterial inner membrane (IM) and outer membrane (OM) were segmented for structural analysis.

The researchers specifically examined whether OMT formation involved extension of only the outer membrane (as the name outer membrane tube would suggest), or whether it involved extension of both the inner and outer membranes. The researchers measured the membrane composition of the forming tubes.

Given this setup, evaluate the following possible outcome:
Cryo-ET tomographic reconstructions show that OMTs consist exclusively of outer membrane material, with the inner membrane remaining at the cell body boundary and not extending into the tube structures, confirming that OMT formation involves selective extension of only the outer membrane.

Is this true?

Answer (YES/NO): NO